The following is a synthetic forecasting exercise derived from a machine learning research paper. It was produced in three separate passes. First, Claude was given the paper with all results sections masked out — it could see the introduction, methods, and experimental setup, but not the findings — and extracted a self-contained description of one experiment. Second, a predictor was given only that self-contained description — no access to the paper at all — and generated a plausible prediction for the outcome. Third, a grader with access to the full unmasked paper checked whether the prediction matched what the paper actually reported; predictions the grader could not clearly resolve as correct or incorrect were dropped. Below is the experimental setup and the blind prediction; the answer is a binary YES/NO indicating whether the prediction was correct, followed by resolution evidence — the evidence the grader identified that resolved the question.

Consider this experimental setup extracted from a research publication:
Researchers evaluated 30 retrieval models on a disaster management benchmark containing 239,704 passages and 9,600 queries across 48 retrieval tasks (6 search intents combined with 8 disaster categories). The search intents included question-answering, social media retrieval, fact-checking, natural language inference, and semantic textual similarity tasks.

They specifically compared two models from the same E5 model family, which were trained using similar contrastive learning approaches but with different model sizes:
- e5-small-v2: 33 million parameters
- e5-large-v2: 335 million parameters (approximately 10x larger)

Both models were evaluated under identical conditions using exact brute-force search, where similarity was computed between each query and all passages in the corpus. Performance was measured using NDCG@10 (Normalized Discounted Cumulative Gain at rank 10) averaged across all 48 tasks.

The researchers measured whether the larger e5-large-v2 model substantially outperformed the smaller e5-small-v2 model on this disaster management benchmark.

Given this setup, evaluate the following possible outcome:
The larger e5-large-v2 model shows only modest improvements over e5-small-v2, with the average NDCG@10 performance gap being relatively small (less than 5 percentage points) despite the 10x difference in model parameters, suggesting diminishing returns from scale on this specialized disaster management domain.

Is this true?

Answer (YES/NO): NO